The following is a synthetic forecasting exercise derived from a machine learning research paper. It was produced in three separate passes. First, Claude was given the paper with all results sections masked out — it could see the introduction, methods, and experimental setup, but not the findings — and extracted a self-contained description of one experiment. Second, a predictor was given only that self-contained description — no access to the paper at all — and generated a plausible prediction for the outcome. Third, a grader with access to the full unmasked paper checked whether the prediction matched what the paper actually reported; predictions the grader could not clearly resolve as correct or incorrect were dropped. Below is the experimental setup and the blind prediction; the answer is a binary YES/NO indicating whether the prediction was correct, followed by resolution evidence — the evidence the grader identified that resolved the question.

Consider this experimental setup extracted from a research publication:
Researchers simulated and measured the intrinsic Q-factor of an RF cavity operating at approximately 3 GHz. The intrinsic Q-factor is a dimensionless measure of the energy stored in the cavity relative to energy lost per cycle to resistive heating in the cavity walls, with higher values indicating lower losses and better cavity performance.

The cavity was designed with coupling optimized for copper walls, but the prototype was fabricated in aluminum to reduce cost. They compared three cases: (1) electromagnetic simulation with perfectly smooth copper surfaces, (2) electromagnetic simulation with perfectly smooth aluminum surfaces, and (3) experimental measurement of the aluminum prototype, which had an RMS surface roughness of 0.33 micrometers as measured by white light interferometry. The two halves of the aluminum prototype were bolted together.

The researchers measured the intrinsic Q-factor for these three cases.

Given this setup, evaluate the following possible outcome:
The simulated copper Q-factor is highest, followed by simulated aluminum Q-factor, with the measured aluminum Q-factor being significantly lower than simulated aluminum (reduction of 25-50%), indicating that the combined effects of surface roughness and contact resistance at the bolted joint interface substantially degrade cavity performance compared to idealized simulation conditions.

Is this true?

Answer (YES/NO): YES